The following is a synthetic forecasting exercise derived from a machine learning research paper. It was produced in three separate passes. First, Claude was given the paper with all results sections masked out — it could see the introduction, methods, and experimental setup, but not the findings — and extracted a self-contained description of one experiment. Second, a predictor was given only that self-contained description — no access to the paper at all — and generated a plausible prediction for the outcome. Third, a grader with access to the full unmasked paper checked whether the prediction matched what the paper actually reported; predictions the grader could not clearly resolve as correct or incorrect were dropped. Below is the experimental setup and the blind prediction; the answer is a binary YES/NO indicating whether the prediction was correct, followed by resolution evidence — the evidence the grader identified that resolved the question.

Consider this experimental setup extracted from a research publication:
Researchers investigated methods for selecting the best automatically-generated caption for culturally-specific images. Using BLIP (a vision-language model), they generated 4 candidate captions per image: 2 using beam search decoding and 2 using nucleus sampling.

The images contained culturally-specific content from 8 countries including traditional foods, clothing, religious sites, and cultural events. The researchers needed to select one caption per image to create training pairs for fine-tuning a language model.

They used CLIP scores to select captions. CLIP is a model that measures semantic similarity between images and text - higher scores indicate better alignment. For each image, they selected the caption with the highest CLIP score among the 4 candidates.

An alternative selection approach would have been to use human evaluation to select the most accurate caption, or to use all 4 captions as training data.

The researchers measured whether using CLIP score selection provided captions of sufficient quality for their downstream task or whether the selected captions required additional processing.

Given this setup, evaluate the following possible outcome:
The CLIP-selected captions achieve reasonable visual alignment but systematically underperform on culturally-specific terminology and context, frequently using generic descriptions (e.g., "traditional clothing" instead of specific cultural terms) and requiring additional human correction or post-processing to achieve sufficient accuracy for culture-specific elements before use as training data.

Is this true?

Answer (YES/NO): NO